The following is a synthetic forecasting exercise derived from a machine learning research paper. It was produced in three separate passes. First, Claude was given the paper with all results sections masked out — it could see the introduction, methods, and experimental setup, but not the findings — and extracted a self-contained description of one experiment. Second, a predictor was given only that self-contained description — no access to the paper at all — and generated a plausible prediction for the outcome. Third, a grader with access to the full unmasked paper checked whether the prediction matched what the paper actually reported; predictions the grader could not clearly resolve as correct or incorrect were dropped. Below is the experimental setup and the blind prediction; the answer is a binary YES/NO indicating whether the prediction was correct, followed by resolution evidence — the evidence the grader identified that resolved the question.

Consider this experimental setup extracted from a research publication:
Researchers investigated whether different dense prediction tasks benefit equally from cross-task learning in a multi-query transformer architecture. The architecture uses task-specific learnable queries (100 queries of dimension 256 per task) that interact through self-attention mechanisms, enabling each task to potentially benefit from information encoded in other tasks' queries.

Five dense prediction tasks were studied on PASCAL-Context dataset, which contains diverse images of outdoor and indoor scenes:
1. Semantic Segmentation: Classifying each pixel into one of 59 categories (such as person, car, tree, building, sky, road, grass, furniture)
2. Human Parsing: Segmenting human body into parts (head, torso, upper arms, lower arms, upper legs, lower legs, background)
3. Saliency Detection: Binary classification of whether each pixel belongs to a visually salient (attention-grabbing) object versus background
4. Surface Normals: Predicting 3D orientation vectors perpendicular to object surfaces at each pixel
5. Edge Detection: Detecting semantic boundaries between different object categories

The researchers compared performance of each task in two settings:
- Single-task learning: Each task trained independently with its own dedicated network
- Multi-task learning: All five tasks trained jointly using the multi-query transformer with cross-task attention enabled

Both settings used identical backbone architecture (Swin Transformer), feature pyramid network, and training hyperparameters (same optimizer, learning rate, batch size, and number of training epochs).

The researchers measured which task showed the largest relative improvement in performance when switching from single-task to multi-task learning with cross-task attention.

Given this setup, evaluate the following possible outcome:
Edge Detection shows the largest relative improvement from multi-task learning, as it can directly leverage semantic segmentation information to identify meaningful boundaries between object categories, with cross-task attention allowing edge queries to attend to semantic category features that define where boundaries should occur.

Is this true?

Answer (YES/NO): NO